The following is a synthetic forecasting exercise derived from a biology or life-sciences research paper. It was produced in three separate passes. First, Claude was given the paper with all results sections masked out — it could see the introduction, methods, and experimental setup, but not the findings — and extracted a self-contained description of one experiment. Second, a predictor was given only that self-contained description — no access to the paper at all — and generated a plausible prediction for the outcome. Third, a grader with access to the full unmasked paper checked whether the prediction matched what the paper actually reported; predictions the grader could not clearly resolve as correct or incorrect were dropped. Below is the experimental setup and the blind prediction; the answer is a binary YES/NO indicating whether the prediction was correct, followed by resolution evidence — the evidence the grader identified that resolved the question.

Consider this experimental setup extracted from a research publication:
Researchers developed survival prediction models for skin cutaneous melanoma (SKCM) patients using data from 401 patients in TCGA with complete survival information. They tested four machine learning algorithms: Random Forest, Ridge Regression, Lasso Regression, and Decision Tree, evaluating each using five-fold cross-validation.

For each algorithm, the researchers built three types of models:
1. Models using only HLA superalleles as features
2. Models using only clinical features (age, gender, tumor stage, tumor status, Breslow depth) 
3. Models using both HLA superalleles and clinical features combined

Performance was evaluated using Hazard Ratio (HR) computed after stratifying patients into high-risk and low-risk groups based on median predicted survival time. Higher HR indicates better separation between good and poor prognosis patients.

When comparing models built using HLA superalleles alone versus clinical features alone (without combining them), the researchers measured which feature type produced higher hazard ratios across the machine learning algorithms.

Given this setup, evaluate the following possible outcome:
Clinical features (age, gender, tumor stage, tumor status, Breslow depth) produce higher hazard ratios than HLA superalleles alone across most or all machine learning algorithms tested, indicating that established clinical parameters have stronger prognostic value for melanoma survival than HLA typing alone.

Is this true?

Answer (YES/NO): YES